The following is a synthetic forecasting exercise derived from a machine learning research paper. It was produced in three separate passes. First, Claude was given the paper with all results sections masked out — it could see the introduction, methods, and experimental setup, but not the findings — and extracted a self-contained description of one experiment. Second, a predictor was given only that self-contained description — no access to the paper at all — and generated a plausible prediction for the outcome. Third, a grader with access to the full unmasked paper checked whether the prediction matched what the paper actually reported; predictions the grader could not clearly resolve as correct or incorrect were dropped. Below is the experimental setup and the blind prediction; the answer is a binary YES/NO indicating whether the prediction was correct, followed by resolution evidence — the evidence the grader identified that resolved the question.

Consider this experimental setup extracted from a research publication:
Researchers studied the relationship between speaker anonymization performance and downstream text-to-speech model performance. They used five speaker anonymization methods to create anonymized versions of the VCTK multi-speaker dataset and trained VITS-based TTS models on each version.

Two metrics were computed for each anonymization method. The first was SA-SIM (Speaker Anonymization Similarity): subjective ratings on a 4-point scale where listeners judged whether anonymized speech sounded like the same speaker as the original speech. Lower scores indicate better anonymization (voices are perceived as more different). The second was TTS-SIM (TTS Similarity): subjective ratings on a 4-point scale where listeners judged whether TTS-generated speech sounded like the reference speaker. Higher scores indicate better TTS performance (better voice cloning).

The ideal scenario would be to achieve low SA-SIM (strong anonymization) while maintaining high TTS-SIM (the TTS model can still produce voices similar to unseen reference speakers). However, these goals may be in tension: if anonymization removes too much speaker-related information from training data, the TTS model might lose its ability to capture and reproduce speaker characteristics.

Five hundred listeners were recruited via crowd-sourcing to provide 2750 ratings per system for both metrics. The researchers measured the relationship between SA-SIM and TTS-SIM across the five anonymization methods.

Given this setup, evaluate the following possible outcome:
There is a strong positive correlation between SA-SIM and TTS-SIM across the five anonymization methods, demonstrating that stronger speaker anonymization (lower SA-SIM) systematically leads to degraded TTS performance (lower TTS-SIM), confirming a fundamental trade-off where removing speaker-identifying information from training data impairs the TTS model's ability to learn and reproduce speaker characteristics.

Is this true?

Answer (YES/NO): YES